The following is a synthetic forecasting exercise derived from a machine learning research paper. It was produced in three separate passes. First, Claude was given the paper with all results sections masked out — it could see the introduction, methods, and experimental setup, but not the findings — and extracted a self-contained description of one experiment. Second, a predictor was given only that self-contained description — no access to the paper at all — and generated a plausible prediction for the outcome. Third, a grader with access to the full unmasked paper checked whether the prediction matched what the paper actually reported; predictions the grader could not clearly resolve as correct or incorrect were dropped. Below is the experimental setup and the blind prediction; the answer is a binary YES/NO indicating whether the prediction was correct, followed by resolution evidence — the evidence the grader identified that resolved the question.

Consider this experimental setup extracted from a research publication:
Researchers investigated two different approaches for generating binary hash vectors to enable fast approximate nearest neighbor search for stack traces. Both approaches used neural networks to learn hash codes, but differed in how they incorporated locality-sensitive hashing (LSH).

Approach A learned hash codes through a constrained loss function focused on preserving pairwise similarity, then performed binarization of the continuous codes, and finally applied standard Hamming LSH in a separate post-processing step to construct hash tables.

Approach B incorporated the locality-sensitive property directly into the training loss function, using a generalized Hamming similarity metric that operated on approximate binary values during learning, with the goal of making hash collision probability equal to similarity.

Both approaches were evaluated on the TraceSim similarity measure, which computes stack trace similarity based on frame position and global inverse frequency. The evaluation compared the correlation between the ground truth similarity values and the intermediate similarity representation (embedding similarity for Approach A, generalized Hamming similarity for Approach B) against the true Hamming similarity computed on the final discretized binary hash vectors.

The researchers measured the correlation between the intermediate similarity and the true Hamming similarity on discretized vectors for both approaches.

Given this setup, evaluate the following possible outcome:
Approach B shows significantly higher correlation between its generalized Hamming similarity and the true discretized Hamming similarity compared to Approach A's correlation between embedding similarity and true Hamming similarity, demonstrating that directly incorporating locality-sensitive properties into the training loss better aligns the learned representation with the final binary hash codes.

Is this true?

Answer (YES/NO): YES